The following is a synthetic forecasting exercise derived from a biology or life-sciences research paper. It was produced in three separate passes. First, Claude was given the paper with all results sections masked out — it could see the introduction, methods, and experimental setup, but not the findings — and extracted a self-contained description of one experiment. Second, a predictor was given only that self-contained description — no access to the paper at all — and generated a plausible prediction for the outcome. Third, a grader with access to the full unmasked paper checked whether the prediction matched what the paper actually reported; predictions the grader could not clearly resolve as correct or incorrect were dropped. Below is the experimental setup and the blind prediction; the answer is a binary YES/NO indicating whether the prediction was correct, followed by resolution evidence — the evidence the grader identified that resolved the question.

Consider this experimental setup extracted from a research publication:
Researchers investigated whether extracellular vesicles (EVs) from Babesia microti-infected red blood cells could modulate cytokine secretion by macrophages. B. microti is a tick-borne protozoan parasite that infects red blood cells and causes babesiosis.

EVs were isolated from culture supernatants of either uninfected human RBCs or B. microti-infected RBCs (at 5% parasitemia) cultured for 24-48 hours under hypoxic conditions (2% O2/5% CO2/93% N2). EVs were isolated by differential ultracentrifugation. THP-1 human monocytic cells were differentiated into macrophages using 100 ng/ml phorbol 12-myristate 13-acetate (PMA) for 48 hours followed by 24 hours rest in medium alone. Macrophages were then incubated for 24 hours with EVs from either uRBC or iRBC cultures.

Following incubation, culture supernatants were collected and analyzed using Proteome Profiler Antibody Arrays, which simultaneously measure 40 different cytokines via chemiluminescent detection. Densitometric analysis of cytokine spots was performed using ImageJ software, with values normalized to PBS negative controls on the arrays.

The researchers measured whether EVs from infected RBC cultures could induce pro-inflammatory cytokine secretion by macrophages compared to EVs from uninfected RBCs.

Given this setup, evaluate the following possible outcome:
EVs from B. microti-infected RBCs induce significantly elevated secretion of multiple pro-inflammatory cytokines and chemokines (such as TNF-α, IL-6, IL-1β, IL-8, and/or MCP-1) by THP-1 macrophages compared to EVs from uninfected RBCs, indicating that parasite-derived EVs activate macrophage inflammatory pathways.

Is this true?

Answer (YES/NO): YES